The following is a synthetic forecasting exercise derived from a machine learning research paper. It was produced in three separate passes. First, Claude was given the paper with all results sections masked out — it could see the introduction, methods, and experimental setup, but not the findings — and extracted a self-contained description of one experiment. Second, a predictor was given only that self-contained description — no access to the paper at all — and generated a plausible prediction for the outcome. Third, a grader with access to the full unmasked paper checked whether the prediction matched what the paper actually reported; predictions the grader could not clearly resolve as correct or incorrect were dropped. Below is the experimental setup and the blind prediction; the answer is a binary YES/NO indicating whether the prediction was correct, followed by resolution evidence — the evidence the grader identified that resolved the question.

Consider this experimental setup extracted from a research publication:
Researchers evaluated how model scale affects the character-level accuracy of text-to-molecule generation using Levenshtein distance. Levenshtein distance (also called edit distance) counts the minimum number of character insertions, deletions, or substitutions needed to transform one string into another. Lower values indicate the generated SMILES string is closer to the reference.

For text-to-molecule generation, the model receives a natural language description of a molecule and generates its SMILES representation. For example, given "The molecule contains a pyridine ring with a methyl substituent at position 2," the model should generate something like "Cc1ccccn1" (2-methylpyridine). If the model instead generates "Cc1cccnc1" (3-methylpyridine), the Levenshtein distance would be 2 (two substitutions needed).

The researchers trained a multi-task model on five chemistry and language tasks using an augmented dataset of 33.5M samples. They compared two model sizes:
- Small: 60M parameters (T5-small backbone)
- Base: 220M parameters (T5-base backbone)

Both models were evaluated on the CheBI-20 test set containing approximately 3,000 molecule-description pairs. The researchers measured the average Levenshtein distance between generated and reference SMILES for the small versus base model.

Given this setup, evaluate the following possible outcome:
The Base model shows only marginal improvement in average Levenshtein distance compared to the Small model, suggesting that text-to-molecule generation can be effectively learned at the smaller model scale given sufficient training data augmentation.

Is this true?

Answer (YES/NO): NO